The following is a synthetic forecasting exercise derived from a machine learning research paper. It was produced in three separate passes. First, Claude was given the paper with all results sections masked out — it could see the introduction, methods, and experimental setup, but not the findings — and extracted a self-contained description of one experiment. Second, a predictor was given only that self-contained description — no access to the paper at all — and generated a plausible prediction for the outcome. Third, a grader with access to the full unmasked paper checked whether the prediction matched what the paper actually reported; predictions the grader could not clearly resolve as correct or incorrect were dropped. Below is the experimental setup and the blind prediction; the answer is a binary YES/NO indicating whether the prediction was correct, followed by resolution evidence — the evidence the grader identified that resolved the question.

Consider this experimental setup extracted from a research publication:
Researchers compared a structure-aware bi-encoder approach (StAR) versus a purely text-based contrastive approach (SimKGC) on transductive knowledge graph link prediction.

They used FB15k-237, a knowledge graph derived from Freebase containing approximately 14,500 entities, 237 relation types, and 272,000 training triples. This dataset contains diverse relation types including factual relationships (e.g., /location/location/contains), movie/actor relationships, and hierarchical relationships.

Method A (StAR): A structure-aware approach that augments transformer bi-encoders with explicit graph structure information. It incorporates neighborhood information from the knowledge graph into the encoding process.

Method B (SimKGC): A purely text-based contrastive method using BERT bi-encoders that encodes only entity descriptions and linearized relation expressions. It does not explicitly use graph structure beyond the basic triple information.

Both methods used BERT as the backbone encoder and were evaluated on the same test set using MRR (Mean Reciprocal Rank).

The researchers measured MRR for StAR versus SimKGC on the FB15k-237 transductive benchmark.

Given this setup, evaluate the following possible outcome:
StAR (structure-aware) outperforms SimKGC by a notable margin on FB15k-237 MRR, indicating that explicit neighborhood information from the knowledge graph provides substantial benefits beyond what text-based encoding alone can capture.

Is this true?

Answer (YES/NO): NO